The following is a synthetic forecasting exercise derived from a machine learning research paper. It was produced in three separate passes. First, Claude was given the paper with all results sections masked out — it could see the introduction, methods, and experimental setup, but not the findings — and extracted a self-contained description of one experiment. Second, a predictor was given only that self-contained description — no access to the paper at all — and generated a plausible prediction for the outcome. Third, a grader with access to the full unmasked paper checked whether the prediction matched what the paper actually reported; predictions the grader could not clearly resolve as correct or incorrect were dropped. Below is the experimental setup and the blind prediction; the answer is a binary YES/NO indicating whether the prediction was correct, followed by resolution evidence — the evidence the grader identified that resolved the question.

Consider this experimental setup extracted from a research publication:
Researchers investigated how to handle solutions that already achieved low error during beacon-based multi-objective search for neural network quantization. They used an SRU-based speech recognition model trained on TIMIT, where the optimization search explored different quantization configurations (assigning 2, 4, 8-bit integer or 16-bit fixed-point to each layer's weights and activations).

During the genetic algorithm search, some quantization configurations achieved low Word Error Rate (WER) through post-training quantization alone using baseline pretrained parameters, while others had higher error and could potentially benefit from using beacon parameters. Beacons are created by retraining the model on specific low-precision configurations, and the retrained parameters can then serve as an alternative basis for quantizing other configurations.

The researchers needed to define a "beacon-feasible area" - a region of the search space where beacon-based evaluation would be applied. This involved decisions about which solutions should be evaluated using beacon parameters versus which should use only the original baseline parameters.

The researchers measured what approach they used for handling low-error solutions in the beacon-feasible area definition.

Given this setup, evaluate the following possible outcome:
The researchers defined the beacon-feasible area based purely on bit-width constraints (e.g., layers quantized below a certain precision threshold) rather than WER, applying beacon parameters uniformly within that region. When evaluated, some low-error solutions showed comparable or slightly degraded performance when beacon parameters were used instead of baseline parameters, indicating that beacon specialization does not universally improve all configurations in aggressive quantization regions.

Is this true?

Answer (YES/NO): NO